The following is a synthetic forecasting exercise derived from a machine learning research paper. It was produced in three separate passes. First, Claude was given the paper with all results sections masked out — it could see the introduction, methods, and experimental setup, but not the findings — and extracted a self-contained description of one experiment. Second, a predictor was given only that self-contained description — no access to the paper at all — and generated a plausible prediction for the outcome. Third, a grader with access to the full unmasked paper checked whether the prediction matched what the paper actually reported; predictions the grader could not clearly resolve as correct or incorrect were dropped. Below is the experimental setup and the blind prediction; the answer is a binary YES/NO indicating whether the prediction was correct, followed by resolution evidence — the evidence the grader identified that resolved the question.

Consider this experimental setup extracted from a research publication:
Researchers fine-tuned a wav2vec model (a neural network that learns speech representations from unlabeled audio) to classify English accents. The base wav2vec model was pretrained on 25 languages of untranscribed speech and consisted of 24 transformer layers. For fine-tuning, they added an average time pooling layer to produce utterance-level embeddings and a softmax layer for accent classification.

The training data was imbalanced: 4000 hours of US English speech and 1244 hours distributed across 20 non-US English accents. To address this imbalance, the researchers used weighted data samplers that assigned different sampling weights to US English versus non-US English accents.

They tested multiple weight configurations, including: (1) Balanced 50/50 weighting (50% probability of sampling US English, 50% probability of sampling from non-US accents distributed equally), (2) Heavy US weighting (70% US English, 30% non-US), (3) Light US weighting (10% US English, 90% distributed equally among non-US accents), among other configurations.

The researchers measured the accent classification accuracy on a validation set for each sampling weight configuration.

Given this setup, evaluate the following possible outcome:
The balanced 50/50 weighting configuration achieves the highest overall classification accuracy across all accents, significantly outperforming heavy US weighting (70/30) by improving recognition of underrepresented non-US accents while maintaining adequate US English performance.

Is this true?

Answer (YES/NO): NO